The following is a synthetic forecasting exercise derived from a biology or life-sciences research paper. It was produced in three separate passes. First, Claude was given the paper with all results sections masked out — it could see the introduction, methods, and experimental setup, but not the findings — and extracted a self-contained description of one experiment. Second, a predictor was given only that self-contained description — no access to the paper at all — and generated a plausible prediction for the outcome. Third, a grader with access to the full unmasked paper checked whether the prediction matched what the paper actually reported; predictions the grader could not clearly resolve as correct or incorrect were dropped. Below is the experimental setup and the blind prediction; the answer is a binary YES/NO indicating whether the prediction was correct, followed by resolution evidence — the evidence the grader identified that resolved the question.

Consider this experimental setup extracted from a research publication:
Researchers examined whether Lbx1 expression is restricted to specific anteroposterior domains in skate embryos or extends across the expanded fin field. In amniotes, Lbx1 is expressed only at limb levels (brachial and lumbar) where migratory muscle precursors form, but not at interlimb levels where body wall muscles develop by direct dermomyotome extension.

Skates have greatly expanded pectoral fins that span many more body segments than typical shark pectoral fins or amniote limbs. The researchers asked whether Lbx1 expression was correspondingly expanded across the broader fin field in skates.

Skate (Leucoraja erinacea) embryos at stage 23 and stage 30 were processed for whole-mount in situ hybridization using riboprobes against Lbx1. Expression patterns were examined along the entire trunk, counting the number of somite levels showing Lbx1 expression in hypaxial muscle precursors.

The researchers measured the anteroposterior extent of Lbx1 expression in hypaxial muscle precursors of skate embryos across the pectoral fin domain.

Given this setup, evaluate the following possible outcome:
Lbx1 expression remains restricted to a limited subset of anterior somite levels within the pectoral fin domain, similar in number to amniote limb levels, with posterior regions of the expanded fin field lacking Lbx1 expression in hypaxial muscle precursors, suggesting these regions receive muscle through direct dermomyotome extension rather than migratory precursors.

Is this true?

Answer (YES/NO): NO